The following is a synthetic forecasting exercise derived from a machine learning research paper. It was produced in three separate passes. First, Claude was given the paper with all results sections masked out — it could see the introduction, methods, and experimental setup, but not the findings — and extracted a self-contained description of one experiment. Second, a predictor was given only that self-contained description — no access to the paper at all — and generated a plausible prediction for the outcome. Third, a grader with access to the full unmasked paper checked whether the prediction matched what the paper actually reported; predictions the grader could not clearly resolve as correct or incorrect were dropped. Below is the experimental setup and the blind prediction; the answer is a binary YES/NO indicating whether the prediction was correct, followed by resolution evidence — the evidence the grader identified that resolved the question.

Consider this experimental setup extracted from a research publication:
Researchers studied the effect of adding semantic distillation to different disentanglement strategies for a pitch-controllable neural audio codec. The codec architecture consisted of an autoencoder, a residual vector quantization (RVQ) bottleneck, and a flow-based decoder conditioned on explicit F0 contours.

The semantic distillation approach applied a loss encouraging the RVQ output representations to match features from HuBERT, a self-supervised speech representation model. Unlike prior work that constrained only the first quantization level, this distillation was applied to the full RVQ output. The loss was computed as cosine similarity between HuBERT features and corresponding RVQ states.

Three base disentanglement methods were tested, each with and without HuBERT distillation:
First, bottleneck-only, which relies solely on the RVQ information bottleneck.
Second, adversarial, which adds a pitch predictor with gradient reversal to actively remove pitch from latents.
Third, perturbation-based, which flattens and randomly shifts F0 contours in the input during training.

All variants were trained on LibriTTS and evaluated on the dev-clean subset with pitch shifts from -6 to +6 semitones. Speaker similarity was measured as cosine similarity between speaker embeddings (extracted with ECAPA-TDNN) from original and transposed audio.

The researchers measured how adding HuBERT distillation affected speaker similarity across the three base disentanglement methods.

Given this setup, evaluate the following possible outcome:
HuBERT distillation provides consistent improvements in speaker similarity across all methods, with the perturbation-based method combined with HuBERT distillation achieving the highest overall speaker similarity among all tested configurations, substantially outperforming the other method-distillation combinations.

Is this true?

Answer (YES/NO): NO